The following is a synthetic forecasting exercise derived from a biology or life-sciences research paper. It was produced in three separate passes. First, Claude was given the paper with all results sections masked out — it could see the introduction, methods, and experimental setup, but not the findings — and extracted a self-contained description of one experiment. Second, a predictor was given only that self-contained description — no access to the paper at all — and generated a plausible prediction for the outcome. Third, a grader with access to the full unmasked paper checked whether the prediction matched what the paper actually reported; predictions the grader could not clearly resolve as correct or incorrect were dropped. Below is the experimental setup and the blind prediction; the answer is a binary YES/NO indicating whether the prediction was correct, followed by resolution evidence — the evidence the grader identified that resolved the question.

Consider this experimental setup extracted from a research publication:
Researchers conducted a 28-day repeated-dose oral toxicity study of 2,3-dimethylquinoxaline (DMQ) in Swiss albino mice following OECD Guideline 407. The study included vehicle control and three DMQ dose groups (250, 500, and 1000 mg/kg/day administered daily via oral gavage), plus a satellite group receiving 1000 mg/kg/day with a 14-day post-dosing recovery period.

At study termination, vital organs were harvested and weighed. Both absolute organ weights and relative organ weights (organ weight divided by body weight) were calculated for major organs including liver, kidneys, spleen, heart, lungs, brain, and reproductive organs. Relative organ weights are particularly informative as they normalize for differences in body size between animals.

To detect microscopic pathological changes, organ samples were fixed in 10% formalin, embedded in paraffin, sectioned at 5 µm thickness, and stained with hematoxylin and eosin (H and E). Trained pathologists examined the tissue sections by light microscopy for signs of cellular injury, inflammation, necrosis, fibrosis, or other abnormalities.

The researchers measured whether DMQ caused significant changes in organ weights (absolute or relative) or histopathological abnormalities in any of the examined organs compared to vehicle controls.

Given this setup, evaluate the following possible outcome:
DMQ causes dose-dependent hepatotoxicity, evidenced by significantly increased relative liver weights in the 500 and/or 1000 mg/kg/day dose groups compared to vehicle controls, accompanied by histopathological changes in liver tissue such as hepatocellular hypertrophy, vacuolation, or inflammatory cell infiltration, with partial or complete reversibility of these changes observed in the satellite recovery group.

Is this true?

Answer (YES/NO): NO